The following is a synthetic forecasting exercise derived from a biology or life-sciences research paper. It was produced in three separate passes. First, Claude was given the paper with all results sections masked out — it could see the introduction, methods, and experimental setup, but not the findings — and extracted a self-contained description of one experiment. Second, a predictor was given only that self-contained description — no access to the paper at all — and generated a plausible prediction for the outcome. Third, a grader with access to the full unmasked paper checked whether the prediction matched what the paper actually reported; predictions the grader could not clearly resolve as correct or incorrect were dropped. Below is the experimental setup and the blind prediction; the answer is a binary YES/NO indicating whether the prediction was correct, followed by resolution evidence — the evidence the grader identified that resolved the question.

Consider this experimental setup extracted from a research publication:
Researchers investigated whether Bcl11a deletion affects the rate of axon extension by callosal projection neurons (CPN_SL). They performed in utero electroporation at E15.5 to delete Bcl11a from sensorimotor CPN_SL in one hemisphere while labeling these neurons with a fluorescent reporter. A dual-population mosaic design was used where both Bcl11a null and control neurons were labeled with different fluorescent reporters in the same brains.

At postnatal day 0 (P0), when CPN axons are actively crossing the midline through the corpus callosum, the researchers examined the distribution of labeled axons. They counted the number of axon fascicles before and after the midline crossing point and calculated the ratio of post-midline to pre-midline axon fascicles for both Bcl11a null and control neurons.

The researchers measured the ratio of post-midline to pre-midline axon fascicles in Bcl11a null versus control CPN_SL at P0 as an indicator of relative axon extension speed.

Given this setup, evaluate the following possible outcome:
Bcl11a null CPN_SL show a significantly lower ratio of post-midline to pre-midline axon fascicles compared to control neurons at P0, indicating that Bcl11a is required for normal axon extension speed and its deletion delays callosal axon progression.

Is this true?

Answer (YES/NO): NO